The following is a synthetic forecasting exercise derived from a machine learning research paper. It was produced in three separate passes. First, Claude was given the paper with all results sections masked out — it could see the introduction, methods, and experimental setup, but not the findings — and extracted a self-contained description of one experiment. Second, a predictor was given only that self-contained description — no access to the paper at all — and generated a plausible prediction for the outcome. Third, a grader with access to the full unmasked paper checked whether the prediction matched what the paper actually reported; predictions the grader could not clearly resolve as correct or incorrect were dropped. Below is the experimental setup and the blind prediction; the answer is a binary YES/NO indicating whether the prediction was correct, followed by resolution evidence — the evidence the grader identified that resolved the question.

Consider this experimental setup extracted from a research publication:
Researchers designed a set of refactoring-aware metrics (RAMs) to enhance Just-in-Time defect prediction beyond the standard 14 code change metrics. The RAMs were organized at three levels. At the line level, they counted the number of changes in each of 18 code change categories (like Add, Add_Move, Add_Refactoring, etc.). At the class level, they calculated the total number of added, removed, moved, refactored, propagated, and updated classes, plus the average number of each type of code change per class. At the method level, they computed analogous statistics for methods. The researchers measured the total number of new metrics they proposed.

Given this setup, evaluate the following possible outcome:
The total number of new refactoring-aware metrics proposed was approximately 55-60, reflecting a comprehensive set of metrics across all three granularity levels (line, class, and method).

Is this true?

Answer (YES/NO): NO